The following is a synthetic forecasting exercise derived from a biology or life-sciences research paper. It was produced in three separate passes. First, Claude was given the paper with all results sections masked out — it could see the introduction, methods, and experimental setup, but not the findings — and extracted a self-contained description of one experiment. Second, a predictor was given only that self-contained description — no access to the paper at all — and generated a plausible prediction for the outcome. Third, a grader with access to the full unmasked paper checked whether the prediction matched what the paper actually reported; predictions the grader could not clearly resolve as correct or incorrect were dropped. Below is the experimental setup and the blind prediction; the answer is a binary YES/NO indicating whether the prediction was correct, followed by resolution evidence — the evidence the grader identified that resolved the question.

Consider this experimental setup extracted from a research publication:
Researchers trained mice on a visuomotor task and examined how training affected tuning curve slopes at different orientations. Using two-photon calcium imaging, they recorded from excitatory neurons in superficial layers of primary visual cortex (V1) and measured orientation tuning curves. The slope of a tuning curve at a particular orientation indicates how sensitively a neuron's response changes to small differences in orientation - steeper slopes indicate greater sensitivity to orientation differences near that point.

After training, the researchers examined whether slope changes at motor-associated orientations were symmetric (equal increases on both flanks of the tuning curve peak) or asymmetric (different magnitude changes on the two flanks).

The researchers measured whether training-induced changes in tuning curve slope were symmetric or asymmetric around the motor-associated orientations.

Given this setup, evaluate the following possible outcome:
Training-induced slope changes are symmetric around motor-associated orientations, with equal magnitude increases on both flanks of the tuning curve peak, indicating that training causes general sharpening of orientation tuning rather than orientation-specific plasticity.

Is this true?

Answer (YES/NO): NO